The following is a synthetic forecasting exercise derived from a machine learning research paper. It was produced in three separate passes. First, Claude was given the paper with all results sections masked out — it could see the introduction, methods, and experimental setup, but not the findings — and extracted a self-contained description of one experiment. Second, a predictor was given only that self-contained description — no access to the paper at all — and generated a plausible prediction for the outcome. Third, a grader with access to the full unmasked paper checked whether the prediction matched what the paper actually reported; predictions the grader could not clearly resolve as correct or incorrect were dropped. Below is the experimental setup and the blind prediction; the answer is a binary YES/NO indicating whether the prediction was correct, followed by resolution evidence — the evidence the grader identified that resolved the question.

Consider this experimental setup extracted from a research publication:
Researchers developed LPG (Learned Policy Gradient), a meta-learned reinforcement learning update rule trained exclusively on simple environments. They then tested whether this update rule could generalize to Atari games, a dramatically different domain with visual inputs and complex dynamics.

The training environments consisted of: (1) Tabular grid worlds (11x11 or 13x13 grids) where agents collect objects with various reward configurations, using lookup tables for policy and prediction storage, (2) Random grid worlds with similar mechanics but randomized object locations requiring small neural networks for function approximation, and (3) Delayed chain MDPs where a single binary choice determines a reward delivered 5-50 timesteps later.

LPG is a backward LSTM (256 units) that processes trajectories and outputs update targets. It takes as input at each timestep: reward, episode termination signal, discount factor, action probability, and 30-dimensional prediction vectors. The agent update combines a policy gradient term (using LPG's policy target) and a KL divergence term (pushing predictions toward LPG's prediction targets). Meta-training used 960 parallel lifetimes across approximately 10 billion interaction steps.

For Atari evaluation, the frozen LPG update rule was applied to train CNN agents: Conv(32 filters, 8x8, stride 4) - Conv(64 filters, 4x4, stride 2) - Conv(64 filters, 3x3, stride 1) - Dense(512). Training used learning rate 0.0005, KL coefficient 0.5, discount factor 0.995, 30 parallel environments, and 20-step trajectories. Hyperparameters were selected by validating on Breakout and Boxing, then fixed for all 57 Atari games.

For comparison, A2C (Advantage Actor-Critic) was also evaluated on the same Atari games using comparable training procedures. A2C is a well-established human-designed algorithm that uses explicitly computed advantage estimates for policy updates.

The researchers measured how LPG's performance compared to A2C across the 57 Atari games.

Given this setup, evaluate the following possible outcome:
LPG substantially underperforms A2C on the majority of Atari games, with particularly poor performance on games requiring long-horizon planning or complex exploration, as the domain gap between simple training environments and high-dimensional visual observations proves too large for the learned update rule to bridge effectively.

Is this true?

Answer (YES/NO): NO